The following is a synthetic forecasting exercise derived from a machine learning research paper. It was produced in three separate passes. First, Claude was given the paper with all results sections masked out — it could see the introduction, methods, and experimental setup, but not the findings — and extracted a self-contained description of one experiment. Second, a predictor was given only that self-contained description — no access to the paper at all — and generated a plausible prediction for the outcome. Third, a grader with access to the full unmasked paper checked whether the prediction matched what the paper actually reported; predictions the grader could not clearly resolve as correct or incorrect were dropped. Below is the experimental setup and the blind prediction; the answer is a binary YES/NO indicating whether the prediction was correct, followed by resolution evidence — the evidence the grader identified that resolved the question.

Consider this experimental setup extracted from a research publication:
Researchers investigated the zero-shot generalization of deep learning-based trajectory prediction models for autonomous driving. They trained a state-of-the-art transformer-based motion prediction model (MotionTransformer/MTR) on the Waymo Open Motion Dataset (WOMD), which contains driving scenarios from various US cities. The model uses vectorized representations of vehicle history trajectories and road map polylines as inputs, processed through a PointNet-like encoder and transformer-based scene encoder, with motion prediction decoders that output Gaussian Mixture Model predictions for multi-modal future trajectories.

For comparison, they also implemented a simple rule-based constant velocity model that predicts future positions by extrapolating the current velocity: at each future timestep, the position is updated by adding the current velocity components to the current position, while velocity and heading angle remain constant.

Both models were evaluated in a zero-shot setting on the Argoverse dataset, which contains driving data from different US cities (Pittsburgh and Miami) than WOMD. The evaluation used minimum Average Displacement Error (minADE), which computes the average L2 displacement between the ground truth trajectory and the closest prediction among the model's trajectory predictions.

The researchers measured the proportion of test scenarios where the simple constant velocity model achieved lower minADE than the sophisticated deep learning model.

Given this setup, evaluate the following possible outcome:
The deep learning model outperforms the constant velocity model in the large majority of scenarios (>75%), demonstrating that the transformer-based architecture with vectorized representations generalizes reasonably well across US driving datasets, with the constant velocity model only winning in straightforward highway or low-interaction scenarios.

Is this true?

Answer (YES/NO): NO